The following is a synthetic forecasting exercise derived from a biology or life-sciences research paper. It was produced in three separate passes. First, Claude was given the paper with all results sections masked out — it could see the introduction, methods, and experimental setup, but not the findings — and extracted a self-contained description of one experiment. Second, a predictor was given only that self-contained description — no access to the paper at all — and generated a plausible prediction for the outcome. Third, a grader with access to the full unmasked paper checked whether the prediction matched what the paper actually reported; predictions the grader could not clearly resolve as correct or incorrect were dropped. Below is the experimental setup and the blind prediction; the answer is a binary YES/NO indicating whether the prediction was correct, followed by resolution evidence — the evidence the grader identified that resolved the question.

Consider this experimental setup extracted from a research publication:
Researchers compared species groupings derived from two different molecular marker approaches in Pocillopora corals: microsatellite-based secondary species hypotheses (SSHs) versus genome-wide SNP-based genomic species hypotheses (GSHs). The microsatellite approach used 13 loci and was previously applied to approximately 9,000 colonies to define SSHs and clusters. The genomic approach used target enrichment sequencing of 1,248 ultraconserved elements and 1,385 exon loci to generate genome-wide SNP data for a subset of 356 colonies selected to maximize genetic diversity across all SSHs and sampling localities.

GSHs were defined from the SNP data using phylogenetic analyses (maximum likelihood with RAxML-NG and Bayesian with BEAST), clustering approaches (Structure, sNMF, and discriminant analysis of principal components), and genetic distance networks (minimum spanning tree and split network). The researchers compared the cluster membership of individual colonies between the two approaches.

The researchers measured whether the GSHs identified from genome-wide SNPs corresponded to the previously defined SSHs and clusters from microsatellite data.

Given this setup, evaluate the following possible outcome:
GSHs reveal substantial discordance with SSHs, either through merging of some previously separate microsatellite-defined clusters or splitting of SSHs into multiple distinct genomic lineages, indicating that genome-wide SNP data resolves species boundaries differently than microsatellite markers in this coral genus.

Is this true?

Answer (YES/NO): NO